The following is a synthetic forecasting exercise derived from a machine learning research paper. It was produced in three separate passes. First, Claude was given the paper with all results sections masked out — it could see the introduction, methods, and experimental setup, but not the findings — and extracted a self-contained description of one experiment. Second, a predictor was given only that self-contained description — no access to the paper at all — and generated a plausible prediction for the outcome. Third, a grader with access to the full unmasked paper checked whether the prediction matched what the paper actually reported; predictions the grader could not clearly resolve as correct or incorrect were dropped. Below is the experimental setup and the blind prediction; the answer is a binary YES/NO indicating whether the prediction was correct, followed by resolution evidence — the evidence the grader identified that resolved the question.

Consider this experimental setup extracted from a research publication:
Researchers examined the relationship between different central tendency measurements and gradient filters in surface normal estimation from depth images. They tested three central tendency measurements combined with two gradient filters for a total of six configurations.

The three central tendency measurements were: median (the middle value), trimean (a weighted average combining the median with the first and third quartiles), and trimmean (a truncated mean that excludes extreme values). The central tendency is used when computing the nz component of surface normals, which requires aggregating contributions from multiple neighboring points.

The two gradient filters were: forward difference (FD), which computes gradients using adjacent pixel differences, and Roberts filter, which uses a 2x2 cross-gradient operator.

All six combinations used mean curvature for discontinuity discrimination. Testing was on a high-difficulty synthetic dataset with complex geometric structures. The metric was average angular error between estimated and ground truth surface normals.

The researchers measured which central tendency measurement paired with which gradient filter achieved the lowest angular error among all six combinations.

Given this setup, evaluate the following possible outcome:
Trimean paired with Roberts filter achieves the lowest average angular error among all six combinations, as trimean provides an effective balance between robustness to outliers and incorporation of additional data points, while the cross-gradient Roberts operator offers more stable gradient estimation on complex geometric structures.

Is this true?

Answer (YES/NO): NO